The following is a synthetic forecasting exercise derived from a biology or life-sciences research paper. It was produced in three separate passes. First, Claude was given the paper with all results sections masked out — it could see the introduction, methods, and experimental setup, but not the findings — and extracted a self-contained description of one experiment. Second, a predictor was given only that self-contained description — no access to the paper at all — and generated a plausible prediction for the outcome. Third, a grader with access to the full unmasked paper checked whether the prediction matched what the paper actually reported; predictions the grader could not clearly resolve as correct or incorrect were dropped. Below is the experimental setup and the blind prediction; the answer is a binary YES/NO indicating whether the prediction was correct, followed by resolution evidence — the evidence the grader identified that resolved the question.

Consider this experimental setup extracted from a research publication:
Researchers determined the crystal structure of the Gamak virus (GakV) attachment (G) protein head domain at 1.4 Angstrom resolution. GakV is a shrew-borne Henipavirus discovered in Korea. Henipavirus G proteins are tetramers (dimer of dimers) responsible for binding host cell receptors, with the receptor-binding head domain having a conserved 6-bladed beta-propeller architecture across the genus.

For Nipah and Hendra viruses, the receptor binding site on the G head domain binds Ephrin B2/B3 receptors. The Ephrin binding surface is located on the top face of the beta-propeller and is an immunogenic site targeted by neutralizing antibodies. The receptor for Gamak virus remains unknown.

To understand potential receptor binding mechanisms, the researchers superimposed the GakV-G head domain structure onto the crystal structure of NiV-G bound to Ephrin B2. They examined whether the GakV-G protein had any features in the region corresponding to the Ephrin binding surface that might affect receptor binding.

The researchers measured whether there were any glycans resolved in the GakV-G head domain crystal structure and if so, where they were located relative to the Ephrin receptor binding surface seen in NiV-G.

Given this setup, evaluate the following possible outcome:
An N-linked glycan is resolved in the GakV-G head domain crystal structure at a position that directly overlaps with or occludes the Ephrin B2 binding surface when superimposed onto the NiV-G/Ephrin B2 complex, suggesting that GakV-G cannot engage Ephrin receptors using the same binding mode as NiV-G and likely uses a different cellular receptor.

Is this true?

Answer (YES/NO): YES